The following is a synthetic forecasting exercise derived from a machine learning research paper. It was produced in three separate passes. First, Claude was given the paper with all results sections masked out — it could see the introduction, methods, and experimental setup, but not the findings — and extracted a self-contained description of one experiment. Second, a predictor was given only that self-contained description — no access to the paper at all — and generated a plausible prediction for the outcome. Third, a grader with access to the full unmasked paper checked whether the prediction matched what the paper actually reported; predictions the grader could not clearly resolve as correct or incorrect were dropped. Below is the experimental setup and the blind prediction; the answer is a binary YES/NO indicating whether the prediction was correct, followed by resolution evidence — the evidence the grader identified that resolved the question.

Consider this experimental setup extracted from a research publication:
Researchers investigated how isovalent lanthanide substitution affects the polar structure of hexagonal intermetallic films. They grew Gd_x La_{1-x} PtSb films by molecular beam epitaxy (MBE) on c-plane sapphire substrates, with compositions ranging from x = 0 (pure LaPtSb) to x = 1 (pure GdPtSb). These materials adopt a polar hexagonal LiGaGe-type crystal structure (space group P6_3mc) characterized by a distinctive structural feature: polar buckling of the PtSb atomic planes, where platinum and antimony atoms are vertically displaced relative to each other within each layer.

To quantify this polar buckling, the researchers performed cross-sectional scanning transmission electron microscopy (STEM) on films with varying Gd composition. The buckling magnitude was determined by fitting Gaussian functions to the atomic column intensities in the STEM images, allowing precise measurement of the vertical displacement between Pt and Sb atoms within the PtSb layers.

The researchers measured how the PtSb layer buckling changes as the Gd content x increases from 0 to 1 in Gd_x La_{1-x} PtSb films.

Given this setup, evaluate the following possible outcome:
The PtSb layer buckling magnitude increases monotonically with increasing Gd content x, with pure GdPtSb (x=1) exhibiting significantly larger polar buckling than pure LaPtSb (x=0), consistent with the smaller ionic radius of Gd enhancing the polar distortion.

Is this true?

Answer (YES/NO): YES